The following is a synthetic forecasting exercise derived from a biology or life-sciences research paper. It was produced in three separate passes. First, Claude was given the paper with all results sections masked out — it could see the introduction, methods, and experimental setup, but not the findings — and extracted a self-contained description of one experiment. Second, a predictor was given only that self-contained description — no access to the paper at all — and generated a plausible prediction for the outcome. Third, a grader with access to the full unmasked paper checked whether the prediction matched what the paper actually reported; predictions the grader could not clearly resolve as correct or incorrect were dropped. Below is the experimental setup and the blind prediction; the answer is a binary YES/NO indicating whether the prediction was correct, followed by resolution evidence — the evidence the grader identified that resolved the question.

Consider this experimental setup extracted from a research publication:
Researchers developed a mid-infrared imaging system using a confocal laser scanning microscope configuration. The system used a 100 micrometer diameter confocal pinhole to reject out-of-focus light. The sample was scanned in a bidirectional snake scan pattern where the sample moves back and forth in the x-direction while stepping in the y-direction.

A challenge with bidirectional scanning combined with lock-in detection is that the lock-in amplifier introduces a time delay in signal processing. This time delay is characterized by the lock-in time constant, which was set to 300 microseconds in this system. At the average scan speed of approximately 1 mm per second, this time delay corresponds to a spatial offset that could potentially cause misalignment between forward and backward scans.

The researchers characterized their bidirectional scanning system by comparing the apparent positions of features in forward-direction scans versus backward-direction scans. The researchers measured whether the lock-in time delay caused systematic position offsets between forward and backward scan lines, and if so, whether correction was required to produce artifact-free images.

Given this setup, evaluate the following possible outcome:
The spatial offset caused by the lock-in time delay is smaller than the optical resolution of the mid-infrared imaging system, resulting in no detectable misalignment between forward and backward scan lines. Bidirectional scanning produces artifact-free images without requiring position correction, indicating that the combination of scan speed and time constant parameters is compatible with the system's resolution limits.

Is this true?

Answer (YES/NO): NO